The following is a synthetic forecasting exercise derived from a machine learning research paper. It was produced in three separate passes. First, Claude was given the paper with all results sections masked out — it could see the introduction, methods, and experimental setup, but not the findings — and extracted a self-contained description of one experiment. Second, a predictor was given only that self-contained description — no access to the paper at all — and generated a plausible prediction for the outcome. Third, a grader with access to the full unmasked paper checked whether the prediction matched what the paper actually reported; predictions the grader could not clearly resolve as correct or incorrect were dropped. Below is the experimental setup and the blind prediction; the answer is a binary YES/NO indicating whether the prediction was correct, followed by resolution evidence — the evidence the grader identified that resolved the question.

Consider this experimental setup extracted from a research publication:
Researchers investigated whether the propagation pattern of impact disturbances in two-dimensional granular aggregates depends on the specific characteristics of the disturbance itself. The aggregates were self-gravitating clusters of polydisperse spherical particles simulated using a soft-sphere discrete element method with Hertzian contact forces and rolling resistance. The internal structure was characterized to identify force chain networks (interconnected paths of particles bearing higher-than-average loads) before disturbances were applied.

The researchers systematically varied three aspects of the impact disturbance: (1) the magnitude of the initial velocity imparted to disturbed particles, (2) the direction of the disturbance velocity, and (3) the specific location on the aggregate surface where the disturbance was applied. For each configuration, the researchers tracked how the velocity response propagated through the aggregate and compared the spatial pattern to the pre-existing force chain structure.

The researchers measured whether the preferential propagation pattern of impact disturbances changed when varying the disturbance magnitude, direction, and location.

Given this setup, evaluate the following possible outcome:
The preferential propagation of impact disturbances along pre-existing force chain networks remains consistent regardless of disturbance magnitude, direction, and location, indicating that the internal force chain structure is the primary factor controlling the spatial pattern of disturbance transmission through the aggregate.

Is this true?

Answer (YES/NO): YES